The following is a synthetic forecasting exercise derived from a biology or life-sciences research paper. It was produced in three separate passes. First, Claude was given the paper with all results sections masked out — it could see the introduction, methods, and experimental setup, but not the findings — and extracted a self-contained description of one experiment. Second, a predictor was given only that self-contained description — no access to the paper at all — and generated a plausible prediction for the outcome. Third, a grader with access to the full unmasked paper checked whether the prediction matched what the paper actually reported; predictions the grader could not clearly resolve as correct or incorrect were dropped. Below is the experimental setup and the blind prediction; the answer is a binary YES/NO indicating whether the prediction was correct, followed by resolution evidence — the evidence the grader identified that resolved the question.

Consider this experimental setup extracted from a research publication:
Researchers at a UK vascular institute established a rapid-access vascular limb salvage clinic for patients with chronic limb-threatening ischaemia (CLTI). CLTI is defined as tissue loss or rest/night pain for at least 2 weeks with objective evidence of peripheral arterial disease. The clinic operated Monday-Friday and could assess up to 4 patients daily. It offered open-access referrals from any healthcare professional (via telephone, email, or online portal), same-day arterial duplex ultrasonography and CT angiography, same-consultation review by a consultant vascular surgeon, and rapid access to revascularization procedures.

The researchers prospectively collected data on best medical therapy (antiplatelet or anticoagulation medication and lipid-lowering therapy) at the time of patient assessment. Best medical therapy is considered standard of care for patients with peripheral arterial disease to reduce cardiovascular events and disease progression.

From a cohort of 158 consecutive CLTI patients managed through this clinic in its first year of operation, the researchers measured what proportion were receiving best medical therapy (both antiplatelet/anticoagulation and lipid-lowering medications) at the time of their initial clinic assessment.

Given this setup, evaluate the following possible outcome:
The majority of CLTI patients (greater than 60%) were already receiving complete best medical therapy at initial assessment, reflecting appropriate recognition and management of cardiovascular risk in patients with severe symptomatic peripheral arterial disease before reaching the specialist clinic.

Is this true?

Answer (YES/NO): NO